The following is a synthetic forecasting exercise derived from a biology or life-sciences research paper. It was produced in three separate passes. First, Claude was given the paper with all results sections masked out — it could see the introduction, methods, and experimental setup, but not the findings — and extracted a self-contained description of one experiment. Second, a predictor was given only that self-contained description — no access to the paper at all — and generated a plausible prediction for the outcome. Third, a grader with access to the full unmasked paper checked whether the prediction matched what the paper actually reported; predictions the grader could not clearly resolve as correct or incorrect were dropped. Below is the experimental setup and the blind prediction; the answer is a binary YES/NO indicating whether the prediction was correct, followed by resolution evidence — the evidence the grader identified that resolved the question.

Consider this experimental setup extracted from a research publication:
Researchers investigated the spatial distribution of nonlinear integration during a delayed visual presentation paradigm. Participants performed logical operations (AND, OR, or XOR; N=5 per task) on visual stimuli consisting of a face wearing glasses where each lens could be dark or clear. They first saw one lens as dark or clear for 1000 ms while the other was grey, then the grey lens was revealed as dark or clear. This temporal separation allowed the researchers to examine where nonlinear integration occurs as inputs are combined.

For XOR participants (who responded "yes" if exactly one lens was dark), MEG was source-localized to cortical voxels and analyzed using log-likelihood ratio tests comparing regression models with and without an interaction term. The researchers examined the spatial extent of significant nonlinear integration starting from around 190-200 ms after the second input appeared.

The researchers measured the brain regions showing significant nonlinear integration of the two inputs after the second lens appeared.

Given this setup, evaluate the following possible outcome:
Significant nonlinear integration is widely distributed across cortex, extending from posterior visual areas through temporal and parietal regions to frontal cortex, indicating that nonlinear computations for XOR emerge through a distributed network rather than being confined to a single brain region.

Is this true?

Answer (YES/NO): NO